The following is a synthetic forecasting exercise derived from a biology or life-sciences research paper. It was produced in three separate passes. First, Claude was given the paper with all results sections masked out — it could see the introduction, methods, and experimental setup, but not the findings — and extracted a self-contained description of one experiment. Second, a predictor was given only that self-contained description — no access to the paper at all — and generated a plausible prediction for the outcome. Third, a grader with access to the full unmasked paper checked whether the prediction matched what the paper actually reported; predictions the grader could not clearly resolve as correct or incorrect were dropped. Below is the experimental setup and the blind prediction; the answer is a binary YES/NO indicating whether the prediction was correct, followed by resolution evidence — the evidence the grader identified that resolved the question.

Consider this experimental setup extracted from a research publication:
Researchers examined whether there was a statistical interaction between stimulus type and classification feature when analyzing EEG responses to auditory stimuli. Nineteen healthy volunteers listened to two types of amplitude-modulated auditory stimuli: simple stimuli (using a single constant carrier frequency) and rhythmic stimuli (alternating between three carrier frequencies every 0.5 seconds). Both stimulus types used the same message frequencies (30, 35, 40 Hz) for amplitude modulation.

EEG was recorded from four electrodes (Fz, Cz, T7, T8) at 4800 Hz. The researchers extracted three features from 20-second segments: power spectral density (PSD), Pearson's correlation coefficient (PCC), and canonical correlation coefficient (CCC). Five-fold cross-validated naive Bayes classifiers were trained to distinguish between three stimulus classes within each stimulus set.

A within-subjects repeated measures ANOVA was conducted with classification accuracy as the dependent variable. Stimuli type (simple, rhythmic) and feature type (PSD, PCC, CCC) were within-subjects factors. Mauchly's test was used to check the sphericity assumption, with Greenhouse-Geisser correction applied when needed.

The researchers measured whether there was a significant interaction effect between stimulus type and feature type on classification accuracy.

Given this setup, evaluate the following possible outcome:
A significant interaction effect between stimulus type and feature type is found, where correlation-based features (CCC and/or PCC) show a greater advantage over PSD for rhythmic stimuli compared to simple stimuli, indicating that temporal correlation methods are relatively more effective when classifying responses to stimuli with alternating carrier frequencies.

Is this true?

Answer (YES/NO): NO